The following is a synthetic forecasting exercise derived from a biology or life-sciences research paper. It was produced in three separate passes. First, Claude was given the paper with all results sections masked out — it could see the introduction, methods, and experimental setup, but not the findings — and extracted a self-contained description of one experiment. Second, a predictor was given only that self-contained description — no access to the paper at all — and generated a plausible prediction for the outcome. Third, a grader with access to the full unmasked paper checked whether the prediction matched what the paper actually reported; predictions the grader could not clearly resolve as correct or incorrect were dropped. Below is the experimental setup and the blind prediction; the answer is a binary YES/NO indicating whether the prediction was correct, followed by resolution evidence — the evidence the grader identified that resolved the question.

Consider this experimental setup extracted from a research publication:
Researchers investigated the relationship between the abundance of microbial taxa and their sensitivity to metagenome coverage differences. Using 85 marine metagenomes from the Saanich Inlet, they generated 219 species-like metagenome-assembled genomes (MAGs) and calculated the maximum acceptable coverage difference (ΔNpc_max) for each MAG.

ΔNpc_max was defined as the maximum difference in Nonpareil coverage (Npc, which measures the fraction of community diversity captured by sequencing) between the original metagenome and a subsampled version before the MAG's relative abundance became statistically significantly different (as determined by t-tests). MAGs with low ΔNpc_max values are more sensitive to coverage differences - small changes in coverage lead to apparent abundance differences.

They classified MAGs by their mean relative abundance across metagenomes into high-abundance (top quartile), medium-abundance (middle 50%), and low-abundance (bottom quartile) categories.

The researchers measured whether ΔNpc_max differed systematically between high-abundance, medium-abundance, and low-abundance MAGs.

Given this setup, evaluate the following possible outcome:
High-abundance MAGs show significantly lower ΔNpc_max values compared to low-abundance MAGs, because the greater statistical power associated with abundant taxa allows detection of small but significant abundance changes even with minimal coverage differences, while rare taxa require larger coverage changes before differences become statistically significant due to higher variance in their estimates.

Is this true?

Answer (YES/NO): NO